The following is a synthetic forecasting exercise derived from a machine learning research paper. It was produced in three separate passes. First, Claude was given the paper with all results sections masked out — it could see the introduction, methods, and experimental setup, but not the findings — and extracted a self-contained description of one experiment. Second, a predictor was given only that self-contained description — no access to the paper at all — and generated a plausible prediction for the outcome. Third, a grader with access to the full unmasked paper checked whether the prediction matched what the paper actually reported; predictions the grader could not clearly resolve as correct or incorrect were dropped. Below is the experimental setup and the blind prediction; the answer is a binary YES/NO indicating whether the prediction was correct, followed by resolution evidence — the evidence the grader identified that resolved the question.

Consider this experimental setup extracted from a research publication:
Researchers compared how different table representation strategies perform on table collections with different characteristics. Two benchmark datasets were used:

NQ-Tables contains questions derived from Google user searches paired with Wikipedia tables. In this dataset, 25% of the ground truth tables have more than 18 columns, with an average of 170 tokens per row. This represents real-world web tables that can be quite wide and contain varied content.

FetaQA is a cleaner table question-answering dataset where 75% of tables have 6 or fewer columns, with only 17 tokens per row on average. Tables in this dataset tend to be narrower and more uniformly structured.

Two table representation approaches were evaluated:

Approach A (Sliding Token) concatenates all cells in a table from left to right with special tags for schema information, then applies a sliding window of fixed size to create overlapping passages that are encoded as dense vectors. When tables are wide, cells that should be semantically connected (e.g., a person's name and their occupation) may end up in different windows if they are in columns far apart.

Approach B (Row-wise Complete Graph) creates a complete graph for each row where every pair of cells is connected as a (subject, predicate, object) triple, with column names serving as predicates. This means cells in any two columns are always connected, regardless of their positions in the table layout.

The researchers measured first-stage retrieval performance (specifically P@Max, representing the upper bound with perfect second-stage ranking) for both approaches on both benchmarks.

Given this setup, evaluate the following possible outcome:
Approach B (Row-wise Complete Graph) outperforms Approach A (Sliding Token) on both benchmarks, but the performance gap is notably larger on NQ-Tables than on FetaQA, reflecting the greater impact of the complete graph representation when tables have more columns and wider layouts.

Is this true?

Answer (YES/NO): NO